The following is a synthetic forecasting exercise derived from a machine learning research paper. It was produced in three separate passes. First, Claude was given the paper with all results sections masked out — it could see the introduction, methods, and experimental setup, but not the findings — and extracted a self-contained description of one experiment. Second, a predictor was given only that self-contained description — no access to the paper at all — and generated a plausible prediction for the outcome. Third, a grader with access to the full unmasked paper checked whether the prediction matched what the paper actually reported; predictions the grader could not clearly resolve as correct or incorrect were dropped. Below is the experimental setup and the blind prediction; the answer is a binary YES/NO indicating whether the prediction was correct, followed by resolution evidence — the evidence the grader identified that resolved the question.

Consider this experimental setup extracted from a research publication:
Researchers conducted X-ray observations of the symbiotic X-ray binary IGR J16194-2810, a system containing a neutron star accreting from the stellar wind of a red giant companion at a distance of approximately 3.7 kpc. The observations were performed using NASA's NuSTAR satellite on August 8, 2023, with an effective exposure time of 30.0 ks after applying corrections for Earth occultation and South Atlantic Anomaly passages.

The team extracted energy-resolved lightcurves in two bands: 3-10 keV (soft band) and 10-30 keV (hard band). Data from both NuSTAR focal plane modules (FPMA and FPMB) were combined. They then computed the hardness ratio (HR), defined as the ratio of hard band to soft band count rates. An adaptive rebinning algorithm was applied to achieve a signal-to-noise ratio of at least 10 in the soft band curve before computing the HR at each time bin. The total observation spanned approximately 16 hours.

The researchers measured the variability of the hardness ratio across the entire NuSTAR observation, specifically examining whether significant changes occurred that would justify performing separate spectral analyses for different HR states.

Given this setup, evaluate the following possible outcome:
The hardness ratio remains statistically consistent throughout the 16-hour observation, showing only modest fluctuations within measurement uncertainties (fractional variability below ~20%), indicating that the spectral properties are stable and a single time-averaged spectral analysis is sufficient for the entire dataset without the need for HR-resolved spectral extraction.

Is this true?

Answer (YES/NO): YES